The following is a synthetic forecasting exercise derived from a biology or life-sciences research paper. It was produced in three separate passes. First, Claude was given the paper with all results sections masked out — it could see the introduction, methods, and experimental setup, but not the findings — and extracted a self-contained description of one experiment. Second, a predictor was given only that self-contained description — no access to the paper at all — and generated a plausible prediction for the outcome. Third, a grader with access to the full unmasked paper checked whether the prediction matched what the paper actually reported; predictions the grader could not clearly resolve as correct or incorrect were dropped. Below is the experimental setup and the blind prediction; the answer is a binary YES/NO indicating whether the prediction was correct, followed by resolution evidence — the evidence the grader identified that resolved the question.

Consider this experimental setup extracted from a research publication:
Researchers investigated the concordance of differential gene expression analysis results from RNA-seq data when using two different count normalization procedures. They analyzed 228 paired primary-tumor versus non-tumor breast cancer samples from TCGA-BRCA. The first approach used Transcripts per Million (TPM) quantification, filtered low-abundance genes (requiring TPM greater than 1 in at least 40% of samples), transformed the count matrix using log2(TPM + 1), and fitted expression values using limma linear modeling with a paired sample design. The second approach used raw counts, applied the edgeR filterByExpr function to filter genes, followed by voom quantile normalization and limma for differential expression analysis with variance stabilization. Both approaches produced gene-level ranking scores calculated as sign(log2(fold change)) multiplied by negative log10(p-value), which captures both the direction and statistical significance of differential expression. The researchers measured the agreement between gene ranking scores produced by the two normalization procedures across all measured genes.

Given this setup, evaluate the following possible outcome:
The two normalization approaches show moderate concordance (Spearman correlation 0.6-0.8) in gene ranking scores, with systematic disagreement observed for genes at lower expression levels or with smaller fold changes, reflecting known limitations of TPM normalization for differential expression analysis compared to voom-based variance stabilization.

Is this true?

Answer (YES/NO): NO